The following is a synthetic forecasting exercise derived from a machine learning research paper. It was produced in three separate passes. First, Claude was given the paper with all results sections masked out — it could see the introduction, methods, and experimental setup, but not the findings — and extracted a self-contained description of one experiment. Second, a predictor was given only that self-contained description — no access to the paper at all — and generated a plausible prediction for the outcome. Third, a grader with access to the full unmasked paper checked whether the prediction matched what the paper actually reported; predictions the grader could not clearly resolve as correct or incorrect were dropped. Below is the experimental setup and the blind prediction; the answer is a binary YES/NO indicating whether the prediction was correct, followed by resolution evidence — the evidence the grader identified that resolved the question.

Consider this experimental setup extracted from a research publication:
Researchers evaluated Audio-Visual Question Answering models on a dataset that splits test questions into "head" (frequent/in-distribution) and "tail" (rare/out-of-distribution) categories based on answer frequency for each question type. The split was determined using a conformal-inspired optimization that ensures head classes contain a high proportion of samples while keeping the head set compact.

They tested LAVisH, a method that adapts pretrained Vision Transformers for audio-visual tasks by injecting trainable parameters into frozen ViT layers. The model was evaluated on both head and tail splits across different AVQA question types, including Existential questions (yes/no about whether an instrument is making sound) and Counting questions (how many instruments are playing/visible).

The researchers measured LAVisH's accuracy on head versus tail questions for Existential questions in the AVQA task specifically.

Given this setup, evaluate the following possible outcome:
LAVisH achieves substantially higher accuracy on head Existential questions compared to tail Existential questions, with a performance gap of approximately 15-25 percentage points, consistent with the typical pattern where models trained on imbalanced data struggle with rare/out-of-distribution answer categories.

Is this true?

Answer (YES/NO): NO